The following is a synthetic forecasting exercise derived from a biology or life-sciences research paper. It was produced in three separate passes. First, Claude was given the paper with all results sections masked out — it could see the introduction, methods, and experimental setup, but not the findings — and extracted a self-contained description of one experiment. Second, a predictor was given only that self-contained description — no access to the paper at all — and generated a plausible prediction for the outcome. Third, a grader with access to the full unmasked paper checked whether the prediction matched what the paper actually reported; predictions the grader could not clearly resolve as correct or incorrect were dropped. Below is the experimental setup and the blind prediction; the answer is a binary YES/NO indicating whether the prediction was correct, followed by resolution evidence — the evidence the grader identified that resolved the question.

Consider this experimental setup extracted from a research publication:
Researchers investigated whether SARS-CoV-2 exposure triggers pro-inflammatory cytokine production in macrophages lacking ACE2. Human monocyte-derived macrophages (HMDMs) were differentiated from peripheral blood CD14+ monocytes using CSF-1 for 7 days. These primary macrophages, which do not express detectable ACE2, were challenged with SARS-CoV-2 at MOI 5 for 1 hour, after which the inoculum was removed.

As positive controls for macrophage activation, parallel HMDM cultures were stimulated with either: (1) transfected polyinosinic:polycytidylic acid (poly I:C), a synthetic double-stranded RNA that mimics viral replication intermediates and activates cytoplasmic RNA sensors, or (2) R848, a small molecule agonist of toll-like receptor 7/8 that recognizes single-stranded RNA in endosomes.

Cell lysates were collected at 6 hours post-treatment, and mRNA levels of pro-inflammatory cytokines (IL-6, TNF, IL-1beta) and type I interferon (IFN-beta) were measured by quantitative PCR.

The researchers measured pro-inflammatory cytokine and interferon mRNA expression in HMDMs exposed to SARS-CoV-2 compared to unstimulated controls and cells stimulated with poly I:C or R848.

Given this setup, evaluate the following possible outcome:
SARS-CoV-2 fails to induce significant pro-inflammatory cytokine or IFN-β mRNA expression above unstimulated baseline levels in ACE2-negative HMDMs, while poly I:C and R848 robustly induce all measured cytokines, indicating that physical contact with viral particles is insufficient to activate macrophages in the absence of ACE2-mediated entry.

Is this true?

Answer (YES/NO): YES